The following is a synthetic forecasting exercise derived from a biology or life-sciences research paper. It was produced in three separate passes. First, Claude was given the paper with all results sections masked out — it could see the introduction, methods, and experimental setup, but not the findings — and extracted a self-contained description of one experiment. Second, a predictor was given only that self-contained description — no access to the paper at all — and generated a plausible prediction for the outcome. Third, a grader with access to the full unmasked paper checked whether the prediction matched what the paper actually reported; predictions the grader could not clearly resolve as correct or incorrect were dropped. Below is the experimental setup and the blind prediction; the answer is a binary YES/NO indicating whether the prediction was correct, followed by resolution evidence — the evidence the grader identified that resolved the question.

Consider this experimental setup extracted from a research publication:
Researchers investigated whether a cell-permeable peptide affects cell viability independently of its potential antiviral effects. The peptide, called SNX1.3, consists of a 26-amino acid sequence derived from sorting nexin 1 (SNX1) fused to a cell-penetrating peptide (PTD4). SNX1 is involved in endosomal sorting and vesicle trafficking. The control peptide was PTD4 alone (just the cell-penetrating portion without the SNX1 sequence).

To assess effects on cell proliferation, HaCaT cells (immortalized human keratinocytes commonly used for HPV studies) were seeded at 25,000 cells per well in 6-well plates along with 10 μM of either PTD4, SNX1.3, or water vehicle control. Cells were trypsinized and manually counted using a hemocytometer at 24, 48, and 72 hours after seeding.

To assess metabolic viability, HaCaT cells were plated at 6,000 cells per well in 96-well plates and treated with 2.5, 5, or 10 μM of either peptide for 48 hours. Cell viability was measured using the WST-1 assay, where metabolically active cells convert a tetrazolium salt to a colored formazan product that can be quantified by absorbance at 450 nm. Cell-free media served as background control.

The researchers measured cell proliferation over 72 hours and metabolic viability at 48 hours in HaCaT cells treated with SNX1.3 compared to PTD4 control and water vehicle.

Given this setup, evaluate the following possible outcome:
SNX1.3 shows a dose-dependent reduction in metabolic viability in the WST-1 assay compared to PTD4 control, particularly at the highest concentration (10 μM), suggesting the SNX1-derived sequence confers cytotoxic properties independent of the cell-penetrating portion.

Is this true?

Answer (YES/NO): NO